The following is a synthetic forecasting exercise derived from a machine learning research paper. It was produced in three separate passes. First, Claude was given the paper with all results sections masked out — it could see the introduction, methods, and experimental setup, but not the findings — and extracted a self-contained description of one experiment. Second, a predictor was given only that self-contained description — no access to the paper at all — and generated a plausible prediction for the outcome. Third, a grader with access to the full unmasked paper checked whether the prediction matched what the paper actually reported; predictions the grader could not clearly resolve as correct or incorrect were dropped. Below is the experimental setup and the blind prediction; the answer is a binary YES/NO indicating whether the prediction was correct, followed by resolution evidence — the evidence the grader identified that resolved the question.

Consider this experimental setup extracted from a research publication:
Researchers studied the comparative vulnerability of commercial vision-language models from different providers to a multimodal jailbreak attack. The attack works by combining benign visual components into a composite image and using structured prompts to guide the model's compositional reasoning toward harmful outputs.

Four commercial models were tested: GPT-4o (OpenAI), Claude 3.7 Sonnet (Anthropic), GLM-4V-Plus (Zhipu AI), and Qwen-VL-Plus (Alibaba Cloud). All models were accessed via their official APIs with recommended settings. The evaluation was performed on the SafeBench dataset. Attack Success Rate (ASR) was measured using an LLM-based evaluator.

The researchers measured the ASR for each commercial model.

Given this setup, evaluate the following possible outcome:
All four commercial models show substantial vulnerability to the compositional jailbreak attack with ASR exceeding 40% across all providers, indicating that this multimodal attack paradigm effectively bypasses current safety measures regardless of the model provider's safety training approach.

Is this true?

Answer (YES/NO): YES